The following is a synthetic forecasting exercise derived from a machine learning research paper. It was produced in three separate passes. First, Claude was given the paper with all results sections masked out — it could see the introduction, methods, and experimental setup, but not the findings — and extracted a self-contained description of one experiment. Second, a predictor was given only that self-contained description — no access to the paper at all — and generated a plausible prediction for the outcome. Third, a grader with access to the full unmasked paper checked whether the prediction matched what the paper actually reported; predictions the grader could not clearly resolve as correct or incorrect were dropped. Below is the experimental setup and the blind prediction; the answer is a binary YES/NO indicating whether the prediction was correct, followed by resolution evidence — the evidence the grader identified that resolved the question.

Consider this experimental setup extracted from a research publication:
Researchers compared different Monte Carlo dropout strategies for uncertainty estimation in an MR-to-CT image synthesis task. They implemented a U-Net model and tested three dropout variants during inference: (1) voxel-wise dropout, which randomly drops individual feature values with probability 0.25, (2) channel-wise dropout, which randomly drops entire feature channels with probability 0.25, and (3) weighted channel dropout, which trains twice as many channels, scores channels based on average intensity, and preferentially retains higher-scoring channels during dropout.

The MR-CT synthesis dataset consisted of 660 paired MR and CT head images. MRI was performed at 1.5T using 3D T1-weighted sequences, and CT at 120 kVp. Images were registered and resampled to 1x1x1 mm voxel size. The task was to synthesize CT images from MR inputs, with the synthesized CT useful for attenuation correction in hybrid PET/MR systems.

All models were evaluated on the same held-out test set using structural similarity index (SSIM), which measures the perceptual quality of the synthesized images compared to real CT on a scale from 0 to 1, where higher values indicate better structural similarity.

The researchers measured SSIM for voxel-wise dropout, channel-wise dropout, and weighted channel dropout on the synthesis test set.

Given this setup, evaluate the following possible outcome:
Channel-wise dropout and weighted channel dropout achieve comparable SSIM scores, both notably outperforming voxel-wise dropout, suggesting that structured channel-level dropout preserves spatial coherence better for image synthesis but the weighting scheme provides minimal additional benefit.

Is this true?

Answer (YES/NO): NO